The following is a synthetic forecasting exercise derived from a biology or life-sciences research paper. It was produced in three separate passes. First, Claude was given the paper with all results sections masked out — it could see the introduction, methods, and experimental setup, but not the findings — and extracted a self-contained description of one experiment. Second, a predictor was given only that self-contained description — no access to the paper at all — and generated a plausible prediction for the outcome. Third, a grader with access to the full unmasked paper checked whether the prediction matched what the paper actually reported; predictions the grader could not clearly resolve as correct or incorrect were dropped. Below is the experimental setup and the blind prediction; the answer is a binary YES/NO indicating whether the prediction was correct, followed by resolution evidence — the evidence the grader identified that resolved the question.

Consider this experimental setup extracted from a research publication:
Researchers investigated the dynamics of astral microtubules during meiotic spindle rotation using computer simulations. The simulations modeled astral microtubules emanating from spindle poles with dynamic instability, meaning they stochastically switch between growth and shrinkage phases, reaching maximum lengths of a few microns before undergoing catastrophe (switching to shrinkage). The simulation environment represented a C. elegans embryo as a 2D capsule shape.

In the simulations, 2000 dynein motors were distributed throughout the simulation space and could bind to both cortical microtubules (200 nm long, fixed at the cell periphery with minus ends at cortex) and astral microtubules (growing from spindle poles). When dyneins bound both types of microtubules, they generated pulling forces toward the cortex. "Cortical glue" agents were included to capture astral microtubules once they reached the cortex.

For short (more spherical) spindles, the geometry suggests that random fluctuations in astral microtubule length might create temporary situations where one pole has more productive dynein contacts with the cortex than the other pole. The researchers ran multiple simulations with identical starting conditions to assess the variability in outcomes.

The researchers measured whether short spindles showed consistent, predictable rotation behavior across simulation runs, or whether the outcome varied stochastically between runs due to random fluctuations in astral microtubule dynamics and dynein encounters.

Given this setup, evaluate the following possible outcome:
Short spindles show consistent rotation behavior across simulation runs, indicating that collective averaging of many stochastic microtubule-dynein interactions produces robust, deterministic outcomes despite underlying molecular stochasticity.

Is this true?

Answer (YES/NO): YES